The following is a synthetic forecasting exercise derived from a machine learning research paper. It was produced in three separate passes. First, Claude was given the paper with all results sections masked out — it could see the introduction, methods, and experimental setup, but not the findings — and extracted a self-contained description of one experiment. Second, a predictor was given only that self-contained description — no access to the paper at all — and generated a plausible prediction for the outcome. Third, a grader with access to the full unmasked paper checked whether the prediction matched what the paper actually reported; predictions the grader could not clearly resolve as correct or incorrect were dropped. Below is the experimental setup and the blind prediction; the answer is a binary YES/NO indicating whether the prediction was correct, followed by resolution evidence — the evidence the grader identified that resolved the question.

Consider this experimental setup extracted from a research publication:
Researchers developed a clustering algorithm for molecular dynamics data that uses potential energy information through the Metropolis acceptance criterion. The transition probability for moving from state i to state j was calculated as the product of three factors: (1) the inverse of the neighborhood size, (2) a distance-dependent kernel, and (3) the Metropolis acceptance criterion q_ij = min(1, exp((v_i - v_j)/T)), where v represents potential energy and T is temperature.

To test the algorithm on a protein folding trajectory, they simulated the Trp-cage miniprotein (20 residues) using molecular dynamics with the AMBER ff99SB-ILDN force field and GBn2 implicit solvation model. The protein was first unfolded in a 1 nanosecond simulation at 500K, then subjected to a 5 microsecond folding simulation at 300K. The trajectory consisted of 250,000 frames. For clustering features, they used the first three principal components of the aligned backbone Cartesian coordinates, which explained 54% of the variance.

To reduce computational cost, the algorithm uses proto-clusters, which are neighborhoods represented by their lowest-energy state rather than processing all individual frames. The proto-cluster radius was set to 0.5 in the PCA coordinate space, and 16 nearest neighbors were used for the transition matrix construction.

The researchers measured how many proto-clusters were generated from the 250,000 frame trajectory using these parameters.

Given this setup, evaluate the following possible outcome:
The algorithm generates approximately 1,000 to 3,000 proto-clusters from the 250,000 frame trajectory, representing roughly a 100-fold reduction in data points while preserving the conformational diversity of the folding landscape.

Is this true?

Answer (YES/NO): YES